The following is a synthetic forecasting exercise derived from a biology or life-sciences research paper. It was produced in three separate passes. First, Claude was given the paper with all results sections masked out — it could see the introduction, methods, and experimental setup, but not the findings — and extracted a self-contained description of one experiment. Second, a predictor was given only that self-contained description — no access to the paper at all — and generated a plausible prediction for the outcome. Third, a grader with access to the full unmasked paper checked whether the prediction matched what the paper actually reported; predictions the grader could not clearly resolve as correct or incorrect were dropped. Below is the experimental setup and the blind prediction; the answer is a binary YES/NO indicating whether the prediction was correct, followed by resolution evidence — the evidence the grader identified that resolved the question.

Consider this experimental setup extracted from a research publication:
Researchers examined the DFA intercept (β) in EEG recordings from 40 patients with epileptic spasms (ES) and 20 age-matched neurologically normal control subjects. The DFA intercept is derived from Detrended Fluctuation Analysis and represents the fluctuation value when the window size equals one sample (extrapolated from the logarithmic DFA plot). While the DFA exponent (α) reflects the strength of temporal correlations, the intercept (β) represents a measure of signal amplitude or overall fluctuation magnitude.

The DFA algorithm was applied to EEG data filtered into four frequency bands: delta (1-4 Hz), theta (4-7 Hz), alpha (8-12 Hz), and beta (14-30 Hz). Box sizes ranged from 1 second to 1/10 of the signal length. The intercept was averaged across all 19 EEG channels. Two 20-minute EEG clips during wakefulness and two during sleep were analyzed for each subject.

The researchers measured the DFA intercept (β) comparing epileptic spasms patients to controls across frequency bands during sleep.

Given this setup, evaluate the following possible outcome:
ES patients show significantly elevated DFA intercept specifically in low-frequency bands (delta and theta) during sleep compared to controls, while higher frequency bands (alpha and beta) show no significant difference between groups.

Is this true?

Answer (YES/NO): NO